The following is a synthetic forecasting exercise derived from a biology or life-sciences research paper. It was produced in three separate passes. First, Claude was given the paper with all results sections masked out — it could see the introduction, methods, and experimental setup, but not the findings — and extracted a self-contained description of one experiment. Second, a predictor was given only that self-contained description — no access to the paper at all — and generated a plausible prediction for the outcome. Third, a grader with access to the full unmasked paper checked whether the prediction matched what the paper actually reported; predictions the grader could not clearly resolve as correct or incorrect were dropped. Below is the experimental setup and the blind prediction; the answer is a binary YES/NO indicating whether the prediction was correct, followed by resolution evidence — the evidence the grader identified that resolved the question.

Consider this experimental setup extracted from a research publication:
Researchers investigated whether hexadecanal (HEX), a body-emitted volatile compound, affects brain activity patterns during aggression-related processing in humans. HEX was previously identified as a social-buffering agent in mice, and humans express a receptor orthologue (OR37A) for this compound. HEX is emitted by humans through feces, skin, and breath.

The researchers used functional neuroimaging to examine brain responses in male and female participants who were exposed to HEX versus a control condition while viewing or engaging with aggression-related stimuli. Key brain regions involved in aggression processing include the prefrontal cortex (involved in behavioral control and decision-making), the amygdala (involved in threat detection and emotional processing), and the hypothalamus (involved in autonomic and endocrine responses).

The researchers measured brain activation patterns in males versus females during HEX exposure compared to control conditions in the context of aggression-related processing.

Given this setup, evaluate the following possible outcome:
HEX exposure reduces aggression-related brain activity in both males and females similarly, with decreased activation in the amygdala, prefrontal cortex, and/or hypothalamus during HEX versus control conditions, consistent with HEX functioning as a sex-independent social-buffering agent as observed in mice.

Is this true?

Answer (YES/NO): NO